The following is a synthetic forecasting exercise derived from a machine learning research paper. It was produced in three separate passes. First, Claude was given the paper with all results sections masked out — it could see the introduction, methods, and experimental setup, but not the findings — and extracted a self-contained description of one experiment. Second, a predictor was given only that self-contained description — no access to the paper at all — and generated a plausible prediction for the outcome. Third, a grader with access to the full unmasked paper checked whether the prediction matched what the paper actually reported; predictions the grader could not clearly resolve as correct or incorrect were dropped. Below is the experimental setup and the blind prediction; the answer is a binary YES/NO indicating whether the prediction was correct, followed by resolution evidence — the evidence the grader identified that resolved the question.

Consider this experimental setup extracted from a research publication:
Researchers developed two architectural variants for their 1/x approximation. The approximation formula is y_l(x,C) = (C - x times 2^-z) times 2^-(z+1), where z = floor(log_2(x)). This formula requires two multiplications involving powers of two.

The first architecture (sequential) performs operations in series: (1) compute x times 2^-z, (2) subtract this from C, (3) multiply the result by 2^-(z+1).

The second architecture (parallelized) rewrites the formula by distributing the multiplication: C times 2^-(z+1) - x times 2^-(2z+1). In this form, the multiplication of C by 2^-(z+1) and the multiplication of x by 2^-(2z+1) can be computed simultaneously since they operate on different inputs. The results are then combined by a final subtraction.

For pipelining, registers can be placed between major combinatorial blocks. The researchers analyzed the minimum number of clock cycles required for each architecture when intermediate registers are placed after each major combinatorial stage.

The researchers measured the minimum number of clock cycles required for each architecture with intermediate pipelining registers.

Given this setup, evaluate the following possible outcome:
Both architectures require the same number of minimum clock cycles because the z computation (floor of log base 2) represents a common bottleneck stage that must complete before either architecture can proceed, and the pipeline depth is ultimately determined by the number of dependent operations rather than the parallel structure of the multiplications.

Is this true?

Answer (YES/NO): NO